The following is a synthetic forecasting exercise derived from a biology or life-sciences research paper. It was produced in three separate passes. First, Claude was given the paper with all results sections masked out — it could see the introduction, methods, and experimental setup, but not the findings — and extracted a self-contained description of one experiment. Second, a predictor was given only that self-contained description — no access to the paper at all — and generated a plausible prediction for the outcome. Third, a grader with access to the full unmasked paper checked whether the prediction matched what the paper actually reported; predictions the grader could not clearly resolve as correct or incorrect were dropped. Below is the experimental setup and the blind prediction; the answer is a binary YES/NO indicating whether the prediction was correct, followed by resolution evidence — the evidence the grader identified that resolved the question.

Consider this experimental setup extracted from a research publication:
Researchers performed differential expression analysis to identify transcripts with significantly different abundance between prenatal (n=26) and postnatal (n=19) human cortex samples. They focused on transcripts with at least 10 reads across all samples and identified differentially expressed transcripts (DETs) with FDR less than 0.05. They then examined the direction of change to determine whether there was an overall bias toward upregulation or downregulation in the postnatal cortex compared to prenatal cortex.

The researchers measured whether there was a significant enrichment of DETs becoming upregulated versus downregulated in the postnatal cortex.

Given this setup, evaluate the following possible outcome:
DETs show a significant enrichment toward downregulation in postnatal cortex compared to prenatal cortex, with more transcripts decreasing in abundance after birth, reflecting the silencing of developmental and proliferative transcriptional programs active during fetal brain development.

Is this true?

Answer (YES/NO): NO